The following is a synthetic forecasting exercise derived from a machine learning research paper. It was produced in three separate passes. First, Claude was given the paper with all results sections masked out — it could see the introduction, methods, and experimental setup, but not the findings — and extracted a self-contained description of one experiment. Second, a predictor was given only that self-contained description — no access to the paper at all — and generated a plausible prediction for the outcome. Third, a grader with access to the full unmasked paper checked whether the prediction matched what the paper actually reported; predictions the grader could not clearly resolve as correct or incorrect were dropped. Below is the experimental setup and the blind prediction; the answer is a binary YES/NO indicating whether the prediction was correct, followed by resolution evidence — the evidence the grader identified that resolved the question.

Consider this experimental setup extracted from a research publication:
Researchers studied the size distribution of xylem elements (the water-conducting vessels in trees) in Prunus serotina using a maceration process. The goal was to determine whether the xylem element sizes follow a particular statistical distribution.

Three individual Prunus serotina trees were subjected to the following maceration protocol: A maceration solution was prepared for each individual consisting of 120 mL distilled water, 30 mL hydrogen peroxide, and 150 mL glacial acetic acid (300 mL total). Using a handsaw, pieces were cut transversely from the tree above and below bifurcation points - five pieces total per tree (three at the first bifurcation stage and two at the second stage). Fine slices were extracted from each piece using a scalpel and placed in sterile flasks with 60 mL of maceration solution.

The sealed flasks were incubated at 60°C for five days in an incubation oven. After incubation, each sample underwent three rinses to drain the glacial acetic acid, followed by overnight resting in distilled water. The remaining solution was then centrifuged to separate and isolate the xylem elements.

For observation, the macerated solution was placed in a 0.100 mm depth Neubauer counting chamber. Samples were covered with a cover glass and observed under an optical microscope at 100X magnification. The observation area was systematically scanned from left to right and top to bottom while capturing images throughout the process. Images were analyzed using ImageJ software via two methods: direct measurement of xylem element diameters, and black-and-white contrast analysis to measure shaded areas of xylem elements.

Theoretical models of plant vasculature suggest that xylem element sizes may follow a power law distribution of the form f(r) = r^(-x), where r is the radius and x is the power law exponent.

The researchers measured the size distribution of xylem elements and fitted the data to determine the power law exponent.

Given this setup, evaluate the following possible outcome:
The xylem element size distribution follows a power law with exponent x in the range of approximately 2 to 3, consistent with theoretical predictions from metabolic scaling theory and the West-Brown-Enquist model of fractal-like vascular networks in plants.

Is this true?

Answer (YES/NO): NO